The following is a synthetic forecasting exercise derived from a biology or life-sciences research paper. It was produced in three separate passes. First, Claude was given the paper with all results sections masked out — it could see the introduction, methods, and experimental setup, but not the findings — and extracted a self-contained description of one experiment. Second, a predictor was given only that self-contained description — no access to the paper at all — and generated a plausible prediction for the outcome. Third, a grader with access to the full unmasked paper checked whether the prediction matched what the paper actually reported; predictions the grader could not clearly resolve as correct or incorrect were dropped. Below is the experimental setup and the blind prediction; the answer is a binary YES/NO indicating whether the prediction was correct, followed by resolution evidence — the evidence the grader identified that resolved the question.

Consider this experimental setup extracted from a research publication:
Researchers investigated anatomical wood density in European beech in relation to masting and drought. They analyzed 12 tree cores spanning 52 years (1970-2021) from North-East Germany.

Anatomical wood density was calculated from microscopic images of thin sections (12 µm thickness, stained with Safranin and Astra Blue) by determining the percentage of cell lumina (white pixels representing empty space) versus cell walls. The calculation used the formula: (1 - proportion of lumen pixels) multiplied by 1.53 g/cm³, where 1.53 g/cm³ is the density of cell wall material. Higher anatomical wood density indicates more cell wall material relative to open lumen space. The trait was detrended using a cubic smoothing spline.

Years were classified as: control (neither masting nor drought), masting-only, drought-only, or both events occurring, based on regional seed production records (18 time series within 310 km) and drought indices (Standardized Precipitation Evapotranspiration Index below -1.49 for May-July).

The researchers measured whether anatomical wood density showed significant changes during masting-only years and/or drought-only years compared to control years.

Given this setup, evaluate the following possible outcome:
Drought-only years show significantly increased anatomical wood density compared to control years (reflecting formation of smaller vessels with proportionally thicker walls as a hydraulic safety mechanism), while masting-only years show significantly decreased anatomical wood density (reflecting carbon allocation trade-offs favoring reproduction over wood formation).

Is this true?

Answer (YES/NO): NO